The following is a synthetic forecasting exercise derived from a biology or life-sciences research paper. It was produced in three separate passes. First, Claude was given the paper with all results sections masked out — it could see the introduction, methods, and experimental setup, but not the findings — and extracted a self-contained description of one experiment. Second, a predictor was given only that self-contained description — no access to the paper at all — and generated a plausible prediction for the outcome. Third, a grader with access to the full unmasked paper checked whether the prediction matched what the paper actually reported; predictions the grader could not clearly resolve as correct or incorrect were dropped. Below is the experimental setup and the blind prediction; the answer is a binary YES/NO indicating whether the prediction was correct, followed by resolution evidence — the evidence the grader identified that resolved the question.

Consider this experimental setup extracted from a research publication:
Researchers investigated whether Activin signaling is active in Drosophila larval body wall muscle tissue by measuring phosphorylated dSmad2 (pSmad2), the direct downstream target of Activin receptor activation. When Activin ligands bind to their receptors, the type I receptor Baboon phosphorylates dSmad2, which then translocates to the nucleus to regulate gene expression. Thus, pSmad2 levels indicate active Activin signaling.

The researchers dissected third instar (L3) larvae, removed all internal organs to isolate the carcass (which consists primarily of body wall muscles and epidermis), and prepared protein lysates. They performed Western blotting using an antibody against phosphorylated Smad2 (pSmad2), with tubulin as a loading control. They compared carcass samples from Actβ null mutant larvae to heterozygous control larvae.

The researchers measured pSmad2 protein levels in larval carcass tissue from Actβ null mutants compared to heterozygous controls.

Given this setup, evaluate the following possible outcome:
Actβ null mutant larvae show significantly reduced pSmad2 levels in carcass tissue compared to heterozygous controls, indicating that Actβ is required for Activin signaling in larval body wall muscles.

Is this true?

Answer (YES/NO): YES